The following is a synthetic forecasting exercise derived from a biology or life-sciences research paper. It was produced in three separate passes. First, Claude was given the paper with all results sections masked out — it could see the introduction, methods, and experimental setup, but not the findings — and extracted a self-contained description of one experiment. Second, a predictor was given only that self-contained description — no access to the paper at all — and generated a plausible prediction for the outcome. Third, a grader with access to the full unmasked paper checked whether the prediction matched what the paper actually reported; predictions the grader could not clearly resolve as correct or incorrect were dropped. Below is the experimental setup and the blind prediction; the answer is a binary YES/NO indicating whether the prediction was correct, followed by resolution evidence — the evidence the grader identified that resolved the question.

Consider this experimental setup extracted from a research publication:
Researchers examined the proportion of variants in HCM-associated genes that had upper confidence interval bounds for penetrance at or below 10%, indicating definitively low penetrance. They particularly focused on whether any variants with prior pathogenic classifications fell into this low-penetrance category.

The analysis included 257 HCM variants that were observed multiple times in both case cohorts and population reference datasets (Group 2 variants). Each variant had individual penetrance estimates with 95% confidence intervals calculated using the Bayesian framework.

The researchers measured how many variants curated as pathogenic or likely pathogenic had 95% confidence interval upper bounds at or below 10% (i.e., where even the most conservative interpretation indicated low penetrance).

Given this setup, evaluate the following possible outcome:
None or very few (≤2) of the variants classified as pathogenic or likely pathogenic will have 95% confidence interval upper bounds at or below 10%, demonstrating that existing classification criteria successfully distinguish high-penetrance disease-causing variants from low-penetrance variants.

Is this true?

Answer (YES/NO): NO